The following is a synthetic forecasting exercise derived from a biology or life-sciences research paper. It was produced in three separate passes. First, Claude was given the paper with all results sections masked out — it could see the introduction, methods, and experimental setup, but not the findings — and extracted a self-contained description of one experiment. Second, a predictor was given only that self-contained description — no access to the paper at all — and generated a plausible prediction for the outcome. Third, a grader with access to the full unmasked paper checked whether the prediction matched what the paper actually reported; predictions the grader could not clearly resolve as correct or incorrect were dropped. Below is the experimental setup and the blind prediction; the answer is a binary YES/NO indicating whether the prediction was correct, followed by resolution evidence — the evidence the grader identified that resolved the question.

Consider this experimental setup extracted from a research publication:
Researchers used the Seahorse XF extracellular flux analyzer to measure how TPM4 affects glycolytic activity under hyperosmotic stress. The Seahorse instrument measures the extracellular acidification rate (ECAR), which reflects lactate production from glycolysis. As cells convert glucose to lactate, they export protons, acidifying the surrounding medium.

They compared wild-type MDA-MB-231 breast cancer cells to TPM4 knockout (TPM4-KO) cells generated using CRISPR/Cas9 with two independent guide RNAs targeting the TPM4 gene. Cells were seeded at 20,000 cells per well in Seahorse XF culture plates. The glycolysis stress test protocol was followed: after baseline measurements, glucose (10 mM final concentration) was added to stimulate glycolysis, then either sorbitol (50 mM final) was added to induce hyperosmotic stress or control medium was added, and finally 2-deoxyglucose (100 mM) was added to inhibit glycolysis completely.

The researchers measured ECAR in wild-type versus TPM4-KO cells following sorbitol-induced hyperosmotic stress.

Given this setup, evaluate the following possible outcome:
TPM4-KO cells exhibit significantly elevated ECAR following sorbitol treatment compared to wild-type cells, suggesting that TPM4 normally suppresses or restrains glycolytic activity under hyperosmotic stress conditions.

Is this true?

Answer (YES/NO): NO